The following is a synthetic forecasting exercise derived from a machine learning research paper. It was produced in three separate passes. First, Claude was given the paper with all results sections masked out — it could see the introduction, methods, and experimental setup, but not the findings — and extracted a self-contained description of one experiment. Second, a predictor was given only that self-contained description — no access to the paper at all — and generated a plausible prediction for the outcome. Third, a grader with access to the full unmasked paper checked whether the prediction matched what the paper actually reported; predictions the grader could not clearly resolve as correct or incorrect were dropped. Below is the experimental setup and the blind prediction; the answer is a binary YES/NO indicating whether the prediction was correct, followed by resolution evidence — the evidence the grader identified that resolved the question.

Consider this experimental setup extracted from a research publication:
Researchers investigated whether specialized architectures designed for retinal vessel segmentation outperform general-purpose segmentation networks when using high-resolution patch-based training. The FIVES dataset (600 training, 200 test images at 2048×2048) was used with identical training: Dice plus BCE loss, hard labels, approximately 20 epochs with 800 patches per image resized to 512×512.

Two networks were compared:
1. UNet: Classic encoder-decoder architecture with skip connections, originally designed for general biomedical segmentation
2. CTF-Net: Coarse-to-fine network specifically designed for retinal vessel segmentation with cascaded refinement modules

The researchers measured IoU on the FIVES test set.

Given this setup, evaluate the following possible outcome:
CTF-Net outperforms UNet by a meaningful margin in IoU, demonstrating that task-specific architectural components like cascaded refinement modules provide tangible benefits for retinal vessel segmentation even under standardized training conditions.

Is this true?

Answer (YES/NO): NO